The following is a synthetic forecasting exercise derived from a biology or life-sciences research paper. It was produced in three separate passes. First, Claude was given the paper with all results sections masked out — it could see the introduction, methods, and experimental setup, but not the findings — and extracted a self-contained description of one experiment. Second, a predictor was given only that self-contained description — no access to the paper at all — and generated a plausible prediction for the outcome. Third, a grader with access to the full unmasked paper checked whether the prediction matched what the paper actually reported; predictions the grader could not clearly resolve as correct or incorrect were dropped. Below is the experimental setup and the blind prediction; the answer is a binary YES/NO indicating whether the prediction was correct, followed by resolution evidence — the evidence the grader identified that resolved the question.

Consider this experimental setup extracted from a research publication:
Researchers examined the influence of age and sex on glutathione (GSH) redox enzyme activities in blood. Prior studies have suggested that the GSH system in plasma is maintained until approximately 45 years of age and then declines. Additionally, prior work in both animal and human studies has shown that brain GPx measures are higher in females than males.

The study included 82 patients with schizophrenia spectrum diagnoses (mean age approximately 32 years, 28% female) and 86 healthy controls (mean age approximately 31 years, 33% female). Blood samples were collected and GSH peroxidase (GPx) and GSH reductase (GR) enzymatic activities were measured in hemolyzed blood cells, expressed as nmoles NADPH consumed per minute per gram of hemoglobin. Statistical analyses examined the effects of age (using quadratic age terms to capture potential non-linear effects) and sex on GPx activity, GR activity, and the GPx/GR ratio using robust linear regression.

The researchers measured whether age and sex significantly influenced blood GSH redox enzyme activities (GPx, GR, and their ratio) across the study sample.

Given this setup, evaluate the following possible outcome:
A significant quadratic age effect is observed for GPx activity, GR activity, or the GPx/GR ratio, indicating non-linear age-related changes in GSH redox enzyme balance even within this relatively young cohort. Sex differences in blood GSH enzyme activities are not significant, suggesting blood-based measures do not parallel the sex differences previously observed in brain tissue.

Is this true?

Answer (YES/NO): NO